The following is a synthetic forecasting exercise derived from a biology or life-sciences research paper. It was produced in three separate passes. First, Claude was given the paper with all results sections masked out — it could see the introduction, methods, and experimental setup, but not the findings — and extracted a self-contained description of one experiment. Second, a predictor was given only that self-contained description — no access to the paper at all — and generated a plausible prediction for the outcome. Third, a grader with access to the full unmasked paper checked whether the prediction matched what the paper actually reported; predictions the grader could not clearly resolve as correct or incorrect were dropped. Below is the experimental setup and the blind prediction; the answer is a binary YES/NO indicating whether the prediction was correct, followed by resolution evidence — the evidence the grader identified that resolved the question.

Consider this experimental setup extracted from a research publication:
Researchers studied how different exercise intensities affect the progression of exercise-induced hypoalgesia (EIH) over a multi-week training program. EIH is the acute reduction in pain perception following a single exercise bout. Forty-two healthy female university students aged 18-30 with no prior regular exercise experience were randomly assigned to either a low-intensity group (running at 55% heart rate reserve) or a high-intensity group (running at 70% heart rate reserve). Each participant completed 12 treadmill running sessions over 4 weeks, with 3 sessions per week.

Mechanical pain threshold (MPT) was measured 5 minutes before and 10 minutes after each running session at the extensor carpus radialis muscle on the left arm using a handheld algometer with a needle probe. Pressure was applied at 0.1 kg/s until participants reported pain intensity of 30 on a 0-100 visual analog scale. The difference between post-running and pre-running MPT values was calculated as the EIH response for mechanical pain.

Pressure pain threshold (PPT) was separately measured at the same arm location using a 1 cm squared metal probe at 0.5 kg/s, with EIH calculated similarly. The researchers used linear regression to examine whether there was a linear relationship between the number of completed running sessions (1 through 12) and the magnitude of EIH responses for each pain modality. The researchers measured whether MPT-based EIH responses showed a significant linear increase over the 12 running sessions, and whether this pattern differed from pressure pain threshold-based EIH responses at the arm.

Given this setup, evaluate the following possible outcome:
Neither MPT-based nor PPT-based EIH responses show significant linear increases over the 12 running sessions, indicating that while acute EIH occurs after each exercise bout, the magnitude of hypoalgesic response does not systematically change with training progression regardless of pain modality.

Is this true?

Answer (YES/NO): NO